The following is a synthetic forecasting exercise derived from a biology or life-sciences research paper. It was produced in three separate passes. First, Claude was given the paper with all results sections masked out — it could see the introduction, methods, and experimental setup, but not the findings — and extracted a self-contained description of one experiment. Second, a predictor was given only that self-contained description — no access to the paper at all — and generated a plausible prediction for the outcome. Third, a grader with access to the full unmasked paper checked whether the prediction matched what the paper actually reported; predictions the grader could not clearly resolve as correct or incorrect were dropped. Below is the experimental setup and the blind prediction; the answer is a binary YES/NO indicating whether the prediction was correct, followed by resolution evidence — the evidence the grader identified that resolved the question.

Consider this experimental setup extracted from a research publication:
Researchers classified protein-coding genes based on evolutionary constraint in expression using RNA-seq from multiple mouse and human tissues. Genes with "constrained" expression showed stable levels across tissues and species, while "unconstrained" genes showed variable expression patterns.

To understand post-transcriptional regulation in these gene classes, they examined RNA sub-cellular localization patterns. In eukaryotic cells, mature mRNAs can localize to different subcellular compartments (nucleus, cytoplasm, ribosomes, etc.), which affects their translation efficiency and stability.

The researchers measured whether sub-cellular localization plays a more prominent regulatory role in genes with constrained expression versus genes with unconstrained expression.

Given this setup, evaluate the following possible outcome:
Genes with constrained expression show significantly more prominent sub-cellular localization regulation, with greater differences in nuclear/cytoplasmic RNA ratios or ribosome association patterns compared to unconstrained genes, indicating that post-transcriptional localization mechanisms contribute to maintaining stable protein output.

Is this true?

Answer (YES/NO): NO